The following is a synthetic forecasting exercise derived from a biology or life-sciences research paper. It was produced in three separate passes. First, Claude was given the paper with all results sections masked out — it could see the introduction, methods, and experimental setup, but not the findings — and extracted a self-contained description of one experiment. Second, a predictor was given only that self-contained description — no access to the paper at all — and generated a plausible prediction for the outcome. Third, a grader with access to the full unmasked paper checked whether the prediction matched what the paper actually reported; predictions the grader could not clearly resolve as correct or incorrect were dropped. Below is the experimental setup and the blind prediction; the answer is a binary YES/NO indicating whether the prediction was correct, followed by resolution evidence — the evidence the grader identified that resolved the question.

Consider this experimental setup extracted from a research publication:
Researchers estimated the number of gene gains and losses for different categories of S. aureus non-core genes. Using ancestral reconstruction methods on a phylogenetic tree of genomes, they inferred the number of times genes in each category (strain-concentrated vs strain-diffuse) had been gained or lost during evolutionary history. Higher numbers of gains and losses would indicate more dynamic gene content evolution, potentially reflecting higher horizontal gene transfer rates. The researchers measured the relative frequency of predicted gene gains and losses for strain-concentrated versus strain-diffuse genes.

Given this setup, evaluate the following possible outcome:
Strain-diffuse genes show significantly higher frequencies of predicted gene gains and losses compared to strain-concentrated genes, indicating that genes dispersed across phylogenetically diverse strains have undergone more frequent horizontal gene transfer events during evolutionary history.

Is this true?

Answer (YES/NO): YES